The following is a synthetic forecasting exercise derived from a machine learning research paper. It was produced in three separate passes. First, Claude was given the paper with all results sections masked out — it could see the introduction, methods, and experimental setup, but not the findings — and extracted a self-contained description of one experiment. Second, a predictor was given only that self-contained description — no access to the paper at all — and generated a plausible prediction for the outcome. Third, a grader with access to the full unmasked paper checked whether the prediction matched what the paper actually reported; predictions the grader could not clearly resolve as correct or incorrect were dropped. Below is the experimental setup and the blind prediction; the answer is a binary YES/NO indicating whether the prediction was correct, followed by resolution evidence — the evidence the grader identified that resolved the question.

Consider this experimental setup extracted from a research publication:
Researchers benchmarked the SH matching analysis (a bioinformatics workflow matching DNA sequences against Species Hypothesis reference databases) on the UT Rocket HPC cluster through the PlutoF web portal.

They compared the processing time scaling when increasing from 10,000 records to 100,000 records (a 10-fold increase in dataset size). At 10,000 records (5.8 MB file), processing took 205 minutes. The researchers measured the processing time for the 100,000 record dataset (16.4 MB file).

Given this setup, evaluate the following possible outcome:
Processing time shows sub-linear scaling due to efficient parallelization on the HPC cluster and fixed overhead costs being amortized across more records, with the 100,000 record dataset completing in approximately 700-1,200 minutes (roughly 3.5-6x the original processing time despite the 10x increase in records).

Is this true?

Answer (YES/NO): NO